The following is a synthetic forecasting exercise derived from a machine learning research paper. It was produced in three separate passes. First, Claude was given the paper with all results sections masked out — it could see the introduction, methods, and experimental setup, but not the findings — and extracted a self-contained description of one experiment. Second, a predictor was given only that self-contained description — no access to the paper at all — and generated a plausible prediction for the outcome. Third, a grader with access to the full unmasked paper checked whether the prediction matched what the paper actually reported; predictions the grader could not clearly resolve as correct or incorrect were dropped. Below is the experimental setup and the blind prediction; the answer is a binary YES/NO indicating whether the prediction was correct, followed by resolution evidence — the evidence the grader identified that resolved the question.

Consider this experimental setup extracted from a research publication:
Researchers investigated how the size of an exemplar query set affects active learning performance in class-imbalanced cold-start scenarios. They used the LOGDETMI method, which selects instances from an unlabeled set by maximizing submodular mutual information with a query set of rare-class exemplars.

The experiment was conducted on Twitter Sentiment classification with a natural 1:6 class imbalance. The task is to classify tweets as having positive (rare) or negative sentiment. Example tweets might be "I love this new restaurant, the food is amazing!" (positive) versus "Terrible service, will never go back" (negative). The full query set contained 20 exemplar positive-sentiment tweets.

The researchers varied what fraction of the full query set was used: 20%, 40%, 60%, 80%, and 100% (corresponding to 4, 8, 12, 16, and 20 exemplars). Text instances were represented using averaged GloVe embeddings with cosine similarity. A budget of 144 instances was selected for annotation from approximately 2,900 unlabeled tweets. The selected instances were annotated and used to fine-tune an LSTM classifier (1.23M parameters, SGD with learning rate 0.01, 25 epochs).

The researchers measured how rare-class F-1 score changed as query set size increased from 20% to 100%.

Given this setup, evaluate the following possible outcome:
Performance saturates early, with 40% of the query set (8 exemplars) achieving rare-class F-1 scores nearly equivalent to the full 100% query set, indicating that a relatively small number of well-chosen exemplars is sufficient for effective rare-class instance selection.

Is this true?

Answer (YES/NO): NO